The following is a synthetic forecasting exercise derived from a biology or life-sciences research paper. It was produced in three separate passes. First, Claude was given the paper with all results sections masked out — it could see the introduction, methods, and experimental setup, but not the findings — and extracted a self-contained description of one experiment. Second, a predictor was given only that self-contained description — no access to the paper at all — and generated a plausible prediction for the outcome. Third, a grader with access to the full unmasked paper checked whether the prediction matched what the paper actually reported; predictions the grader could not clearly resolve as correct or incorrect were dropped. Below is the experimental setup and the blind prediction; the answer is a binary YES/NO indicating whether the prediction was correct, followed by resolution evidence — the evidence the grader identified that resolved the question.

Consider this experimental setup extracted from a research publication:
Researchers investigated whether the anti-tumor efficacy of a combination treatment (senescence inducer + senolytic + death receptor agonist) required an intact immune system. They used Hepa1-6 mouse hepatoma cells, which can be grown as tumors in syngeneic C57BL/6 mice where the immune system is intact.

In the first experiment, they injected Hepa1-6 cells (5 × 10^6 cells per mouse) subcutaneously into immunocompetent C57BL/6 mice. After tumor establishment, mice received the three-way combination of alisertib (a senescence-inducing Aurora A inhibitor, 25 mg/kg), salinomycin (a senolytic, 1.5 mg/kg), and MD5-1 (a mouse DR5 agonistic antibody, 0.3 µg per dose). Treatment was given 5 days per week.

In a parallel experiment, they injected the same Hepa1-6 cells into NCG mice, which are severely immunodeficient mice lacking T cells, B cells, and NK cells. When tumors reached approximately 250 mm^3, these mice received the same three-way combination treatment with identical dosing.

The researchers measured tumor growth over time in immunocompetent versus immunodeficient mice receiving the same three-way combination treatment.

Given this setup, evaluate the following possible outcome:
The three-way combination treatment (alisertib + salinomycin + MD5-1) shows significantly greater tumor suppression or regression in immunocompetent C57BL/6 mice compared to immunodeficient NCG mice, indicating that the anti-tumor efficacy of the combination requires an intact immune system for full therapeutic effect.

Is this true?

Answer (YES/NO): YES